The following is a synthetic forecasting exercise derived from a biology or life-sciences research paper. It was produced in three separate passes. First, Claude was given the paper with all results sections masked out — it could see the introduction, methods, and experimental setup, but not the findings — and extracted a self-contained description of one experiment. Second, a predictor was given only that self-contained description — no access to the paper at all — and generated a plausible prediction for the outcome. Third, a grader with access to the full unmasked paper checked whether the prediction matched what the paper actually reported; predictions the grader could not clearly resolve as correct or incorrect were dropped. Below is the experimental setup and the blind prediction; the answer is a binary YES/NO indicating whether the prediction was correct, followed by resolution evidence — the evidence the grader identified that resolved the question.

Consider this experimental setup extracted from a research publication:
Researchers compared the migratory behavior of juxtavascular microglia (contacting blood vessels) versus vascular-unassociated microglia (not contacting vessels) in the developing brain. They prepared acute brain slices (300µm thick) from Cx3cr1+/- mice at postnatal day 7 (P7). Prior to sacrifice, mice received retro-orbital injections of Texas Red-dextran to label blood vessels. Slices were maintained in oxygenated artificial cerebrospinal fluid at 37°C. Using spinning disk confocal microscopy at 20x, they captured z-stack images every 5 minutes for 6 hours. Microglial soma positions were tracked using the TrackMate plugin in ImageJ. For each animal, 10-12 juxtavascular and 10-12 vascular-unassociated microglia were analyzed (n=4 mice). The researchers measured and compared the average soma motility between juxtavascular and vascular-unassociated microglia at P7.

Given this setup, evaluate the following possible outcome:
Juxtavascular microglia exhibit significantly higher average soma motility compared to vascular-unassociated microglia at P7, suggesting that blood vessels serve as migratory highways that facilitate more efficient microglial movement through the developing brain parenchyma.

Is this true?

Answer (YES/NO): YES